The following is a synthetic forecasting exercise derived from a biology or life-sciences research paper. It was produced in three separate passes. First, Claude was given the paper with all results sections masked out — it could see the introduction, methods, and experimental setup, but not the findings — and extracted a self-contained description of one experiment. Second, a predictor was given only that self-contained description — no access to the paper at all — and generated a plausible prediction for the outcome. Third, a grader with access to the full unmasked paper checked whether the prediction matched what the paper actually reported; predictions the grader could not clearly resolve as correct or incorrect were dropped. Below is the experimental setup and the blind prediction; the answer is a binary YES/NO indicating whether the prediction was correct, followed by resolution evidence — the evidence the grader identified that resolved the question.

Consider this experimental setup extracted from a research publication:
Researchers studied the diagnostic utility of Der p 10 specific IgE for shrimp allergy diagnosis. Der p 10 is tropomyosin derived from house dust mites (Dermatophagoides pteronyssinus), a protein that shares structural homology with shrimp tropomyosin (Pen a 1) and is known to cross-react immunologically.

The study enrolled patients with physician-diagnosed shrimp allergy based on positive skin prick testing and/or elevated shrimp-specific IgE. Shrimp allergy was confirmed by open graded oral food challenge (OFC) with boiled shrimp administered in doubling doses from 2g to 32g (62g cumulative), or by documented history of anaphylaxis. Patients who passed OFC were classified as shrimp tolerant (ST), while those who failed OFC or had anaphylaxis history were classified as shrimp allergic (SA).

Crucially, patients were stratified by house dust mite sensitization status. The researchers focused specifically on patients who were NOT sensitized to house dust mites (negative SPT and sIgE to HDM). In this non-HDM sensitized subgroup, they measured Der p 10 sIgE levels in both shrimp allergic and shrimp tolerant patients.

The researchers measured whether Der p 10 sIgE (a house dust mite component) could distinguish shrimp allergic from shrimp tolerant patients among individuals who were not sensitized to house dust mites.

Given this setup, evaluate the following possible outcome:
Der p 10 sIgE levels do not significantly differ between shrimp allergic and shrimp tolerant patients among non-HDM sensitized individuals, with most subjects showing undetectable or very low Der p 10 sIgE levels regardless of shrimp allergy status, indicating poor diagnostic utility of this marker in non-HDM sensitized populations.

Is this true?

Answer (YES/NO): NO